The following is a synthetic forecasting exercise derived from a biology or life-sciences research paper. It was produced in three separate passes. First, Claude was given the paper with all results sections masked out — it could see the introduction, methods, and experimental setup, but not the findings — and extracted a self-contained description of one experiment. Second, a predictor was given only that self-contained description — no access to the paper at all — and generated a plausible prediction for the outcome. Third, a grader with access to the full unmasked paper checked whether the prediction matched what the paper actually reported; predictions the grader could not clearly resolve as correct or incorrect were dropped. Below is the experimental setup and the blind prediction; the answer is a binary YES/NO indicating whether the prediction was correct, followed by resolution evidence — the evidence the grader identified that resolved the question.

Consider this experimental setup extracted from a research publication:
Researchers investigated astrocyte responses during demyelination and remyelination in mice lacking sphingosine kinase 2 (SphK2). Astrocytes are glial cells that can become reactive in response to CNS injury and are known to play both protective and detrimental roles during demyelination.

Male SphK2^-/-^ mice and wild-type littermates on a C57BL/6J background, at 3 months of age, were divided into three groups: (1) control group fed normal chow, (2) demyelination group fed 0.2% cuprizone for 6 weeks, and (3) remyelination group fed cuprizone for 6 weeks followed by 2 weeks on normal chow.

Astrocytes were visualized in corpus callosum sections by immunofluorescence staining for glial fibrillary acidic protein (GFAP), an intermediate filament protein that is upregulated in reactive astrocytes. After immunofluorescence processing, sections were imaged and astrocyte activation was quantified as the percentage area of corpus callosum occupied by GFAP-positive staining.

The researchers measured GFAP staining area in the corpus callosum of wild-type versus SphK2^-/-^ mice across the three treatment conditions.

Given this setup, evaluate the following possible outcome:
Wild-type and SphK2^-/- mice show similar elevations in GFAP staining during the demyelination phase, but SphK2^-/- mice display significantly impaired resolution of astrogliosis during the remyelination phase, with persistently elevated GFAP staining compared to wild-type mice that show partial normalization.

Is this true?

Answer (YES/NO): NO